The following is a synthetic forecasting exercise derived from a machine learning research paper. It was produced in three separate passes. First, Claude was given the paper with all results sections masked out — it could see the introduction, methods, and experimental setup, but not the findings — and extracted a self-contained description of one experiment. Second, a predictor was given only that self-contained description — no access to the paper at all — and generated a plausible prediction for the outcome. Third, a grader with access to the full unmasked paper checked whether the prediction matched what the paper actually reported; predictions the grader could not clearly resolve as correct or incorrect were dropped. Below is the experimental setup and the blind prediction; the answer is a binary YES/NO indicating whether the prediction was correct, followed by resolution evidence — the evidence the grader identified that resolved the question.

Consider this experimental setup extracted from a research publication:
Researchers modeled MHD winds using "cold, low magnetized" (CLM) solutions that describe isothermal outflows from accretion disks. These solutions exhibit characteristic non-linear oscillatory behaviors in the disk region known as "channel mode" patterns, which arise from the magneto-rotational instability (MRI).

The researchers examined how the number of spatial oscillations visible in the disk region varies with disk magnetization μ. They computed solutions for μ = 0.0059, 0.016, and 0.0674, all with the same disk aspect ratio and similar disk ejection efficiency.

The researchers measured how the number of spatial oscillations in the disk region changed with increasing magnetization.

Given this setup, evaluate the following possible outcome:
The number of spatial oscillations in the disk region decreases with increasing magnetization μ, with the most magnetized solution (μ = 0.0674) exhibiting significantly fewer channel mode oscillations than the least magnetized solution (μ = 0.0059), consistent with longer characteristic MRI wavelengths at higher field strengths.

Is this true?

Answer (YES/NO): YES